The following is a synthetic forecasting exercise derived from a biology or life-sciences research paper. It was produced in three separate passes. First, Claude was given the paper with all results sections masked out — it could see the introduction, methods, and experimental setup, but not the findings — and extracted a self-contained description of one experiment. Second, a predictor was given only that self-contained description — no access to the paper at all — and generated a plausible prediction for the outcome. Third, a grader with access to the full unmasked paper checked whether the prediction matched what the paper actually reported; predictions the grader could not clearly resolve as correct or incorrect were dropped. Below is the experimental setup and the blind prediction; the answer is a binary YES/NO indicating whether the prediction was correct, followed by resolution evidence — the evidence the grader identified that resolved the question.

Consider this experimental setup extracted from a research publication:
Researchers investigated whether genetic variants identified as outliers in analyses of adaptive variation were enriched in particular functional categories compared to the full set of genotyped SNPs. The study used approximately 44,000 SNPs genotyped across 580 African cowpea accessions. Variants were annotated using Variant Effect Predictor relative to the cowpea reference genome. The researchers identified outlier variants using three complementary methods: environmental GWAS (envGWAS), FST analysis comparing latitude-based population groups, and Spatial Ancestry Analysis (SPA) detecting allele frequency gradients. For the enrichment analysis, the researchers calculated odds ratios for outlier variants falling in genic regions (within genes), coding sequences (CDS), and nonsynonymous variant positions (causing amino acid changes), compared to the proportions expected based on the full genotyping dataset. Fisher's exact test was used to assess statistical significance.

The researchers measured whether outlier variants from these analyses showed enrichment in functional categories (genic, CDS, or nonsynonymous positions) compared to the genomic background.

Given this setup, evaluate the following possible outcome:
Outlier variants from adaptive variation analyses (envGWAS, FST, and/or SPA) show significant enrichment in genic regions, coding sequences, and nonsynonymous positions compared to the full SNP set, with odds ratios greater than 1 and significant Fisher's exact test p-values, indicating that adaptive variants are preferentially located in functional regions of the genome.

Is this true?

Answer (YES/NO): NO